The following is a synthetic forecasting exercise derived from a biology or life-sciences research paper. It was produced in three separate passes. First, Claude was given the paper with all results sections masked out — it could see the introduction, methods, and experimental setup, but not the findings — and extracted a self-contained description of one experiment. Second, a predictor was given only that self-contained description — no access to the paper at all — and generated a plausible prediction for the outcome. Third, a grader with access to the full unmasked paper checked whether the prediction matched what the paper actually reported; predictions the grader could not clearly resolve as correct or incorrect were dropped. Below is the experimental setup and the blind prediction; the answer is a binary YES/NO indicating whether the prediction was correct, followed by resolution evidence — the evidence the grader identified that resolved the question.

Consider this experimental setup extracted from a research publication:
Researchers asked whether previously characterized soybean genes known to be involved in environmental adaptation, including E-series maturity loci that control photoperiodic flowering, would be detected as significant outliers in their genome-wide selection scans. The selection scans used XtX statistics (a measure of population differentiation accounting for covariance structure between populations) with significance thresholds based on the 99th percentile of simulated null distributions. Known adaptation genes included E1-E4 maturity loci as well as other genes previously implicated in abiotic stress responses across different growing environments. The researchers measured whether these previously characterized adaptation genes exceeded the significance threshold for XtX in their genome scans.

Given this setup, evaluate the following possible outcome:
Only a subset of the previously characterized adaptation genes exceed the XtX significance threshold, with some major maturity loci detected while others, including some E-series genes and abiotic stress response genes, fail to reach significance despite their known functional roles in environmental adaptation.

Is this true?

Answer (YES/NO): YES